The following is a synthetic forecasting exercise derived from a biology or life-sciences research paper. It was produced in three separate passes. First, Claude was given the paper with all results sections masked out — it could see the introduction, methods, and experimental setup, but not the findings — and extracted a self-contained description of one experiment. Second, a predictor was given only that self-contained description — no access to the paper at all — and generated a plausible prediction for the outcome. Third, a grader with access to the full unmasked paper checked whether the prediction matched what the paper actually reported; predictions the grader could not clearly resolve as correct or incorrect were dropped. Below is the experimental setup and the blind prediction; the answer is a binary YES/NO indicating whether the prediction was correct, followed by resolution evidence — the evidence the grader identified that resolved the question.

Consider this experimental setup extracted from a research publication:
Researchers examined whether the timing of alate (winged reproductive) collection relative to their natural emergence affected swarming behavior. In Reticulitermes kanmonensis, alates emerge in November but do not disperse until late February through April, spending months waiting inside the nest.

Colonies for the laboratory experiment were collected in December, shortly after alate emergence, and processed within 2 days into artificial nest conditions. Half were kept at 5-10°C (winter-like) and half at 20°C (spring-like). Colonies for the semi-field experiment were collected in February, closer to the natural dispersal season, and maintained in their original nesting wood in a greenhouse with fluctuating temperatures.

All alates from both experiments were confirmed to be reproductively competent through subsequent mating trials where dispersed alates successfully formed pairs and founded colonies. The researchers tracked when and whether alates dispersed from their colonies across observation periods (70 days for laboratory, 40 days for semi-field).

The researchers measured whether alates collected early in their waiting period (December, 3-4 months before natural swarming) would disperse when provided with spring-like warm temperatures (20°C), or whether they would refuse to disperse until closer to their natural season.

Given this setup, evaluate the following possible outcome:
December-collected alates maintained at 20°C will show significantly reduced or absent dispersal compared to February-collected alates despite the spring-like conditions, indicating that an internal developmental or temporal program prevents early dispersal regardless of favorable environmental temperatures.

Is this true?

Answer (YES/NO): NO